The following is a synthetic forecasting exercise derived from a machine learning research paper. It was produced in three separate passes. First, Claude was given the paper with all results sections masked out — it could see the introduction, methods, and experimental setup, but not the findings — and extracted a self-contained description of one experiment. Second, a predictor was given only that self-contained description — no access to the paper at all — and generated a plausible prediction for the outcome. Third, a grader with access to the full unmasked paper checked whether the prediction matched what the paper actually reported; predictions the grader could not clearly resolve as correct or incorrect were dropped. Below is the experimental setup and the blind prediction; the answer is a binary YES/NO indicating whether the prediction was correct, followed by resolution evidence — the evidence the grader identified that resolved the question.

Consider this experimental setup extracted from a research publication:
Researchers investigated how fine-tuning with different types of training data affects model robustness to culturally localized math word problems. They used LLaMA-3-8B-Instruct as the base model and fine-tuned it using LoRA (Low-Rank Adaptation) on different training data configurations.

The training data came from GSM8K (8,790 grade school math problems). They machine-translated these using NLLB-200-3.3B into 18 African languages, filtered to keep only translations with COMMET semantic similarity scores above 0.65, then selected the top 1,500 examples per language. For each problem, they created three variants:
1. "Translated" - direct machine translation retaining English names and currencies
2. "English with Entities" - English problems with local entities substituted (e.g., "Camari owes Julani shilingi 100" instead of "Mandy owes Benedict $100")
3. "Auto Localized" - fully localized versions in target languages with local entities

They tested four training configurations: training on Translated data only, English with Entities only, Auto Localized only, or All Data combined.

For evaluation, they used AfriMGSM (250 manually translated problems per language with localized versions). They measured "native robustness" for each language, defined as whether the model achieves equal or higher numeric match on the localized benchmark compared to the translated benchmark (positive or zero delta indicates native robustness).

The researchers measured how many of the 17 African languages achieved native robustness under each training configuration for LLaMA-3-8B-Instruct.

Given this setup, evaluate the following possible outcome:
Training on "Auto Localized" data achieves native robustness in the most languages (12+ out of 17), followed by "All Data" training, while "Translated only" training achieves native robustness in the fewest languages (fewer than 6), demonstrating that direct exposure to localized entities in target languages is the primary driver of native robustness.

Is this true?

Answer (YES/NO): NO